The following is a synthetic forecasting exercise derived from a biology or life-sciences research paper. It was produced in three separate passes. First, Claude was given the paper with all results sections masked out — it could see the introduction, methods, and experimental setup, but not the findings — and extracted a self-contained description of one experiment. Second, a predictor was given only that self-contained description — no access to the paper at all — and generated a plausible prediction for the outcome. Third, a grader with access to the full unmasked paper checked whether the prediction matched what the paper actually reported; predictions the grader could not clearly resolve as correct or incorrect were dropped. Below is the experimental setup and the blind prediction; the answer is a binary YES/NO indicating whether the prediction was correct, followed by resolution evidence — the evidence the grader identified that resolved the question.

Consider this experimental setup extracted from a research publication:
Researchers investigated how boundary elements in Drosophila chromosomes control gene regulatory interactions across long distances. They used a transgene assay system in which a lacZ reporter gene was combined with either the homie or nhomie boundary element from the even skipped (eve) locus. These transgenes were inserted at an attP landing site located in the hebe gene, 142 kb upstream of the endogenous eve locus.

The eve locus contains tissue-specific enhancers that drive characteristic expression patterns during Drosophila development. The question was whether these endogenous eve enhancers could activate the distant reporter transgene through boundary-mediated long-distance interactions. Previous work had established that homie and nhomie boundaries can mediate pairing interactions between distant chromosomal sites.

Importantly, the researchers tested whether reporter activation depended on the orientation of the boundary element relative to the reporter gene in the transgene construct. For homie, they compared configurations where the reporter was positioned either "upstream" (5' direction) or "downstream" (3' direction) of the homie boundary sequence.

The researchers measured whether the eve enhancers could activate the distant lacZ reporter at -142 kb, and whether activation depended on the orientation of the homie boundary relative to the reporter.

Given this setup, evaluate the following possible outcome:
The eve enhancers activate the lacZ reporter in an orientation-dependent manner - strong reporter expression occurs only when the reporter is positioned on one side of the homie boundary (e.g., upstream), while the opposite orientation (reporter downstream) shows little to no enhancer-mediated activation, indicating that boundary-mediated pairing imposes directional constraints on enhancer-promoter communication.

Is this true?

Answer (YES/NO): YES